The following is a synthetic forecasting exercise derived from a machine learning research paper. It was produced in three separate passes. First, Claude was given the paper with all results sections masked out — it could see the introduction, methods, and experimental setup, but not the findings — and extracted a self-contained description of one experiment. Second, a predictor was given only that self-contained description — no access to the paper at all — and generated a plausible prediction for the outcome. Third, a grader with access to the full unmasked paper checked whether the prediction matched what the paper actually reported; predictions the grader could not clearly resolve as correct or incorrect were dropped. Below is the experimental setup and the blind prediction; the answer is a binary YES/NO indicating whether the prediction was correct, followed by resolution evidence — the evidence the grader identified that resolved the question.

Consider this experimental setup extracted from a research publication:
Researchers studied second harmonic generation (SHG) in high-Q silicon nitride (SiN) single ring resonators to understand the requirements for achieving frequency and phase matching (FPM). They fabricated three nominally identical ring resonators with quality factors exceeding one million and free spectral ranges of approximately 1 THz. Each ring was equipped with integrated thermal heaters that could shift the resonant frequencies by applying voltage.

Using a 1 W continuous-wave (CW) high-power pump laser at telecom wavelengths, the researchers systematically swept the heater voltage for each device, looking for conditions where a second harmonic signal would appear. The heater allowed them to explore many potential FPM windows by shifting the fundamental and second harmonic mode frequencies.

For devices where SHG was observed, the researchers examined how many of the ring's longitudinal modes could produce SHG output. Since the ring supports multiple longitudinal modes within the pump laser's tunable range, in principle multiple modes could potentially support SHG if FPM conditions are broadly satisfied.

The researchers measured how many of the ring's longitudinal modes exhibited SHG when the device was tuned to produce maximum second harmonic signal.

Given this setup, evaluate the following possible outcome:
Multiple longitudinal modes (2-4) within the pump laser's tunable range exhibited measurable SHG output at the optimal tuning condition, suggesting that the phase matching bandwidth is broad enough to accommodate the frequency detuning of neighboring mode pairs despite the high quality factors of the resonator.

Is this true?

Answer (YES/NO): NO